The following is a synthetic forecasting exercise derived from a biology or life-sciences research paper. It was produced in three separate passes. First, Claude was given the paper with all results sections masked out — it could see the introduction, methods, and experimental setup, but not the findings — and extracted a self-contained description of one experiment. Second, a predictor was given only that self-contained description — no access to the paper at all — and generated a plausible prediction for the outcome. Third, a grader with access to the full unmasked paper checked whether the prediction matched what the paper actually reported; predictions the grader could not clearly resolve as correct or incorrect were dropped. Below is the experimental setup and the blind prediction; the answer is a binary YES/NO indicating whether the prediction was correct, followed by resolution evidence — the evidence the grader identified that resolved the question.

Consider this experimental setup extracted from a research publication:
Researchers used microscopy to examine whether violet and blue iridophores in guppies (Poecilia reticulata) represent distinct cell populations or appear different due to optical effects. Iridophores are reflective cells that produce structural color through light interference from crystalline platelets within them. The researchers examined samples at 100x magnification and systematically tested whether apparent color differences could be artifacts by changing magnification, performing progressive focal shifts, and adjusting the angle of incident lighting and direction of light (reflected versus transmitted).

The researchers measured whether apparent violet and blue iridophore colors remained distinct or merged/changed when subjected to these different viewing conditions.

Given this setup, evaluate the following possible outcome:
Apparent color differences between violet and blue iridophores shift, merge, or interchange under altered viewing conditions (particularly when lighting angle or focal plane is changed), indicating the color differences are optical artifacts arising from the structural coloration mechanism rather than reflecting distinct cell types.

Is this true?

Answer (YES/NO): NO